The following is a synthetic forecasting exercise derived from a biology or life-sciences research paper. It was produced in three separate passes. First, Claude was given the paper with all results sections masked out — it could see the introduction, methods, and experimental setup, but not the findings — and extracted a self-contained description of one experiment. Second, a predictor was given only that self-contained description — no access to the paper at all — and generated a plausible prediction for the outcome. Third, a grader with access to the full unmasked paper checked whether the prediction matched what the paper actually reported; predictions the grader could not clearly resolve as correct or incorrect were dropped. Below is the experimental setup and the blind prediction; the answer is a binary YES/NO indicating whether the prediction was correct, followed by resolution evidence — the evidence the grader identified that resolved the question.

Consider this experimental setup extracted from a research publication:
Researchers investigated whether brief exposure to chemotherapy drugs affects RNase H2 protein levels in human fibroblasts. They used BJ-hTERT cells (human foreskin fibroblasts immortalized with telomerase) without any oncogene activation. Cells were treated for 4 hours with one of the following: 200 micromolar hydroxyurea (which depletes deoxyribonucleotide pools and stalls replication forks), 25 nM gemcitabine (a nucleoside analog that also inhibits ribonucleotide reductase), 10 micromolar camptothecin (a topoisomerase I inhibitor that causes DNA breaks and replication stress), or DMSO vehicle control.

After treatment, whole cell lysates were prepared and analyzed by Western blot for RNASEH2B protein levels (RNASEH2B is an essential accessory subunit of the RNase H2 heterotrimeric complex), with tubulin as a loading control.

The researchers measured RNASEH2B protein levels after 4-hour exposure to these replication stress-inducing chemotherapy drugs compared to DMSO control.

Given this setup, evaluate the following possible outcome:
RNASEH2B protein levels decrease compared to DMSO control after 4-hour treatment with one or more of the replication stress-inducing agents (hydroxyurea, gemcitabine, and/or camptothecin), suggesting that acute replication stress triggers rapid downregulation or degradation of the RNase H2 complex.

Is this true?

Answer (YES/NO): NO